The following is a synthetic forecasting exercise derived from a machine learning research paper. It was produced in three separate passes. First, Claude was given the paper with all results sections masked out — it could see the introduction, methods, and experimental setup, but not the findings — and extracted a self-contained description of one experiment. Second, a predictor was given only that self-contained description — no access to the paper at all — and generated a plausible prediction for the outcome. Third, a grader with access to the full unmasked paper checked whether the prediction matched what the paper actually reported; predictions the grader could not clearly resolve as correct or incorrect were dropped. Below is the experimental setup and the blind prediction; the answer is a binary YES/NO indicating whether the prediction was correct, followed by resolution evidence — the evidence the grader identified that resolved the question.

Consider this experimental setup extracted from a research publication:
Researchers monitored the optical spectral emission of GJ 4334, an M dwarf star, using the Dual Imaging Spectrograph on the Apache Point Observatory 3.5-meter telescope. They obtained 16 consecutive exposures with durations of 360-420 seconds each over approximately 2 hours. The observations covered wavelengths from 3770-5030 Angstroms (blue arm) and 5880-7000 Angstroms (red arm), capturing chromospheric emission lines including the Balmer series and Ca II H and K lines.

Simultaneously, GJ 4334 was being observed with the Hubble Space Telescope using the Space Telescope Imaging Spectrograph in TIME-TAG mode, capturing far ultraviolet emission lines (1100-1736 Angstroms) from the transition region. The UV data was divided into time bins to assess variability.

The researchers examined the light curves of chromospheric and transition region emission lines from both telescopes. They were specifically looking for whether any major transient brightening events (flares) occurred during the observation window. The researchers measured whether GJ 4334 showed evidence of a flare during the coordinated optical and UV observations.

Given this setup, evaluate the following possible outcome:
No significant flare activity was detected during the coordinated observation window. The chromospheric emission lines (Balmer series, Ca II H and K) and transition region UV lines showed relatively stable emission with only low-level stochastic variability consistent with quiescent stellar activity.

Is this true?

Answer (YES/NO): NO